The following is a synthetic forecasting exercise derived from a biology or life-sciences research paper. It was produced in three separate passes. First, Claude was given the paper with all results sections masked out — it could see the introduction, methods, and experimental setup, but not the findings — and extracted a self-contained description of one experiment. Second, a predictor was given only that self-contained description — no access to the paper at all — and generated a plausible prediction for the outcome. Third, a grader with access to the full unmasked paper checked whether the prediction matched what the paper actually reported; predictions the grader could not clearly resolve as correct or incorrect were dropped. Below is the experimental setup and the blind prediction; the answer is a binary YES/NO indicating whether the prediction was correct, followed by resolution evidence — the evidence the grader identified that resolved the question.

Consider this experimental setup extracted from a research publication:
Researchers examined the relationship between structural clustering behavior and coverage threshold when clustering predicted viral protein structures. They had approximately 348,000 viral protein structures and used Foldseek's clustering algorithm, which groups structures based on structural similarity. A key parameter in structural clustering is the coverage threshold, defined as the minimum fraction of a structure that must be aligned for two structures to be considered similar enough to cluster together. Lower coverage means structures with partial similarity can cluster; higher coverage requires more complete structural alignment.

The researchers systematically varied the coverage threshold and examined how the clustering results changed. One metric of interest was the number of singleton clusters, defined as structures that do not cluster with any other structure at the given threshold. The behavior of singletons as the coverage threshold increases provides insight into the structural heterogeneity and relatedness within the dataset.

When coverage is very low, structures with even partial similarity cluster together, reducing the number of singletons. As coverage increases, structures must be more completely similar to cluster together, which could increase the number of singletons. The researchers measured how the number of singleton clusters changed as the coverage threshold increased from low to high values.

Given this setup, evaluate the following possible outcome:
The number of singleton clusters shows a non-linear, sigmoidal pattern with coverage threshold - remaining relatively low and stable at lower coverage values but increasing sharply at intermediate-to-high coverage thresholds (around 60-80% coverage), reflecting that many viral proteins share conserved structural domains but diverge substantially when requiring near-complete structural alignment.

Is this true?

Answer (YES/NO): NO